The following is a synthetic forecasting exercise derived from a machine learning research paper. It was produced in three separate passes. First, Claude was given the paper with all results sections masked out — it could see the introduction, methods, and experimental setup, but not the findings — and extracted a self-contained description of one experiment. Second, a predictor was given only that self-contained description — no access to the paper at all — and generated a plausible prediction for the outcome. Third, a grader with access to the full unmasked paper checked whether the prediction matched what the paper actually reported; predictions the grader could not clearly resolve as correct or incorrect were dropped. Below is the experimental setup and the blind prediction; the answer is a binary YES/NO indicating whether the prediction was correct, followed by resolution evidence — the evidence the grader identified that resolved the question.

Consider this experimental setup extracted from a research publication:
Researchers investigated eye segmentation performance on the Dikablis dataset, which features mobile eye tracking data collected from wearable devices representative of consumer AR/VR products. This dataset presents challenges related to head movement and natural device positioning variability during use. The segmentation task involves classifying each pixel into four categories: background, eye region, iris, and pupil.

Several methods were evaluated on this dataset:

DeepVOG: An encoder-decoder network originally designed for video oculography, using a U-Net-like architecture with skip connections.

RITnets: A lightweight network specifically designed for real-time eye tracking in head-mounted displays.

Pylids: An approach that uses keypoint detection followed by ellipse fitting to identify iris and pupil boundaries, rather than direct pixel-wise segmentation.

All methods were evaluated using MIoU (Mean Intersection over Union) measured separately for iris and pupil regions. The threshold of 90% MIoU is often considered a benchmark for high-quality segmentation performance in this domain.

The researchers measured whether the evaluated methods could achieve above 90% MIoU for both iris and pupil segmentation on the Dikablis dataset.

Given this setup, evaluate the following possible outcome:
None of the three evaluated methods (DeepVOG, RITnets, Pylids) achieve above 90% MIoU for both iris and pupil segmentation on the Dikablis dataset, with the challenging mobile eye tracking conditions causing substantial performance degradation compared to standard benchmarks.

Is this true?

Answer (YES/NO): NO